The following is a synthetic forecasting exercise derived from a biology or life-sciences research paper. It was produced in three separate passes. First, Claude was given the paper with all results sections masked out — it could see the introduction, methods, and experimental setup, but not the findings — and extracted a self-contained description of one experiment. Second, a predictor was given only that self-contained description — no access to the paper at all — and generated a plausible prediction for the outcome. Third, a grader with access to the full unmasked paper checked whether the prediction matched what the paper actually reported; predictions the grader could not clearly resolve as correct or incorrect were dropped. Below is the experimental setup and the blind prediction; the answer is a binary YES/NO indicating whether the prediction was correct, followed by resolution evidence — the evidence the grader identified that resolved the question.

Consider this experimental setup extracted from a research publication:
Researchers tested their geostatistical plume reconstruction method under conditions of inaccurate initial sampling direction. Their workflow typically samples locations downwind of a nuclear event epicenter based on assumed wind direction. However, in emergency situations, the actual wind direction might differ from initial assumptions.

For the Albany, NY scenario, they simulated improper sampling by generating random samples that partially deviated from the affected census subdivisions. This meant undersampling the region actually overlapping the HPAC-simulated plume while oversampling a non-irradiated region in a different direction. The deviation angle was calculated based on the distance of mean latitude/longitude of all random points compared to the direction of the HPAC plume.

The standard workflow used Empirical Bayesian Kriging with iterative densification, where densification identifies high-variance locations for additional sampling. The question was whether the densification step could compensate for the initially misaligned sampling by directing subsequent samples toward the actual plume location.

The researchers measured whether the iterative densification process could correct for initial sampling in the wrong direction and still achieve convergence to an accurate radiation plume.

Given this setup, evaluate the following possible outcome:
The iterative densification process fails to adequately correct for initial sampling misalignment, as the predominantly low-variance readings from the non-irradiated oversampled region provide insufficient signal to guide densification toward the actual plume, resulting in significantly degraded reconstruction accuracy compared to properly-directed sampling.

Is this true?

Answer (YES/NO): NO